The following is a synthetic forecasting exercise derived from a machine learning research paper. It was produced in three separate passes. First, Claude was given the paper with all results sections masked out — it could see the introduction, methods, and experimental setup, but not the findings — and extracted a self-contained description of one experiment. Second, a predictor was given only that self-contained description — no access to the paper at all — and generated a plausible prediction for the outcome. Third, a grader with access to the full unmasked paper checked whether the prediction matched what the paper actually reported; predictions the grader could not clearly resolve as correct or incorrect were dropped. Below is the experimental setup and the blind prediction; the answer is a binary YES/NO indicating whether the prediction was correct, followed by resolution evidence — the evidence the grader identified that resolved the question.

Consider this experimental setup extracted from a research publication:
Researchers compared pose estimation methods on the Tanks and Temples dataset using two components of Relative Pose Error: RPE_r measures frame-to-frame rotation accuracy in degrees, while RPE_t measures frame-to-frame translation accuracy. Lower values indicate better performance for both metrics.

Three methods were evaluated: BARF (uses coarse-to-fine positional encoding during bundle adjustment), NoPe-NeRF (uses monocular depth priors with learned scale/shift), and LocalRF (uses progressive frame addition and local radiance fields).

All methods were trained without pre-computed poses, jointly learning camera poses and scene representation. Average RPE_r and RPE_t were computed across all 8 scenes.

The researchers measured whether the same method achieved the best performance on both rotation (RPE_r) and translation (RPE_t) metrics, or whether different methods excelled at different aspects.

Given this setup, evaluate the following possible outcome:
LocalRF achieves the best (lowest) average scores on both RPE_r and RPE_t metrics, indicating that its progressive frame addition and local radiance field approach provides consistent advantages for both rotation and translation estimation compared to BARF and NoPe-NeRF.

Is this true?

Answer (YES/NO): NO